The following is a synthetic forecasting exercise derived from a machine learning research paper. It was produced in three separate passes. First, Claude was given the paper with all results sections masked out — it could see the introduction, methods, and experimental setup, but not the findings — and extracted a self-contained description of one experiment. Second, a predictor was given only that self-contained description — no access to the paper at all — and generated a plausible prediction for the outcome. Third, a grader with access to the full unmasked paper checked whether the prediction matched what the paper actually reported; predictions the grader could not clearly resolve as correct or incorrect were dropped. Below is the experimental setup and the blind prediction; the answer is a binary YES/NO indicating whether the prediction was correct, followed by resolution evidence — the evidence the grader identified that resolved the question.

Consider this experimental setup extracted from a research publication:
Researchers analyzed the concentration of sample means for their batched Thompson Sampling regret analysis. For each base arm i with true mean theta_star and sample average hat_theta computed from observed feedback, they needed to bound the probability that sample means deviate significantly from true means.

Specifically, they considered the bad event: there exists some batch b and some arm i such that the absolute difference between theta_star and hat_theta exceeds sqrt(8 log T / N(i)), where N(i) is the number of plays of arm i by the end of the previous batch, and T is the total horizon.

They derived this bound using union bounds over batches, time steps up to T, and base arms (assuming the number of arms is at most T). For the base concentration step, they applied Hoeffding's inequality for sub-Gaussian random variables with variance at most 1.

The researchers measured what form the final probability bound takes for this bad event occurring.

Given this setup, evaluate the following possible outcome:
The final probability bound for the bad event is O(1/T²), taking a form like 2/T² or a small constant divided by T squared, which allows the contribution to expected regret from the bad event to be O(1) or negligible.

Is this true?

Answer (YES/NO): YES